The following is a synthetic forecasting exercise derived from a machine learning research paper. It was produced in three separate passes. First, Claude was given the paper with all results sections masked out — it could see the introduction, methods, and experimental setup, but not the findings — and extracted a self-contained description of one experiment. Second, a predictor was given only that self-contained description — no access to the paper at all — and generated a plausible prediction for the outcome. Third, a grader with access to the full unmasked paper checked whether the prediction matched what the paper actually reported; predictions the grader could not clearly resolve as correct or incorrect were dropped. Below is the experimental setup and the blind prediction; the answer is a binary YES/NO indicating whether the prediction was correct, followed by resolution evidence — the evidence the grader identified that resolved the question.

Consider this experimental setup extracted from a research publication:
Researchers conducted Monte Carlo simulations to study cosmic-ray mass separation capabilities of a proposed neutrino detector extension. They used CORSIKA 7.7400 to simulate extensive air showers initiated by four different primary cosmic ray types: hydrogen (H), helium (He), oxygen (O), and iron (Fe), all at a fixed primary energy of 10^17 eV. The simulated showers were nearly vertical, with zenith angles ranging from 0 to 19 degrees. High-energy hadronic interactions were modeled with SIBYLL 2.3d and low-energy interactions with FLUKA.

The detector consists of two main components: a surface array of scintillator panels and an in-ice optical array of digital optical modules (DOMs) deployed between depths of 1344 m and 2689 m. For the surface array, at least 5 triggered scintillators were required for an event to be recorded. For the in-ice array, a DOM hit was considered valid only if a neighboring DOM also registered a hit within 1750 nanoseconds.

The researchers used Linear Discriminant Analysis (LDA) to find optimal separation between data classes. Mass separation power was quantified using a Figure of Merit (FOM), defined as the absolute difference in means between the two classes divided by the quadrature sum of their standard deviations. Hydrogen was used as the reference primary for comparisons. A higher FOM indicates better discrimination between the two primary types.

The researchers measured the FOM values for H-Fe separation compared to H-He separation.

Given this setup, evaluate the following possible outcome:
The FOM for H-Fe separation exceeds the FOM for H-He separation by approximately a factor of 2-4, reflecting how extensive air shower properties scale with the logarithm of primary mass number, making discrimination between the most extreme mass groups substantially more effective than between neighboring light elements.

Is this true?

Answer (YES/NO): NO